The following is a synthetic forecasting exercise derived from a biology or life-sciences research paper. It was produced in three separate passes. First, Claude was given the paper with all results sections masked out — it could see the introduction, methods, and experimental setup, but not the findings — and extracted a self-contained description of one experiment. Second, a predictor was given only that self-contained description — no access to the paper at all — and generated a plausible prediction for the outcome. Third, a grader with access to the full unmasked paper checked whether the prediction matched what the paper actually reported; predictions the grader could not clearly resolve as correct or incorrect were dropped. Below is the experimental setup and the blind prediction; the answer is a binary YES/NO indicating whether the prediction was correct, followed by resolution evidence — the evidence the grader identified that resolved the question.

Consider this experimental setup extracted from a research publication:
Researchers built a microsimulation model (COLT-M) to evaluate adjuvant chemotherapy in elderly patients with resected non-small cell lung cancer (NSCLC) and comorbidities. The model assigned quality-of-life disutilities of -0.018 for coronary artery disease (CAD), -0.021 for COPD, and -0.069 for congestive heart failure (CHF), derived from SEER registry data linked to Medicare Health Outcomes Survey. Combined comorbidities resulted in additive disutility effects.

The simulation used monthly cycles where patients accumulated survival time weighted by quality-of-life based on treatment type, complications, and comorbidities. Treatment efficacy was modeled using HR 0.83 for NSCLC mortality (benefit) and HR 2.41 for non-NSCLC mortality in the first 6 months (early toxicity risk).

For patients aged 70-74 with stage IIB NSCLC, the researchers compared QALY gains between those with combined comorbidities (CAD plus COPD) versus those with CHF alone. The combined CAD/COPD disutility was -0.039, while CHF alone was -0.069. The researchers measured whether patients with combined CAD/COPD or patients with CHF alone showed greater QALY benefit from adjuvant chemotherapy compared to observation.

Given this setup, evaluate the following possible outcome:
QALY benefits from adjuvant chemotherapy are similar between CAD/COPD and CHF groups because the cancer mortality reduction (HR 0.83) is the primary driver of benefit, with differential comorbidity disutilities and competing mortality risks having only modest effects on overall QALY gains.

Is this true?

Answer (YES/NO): NO